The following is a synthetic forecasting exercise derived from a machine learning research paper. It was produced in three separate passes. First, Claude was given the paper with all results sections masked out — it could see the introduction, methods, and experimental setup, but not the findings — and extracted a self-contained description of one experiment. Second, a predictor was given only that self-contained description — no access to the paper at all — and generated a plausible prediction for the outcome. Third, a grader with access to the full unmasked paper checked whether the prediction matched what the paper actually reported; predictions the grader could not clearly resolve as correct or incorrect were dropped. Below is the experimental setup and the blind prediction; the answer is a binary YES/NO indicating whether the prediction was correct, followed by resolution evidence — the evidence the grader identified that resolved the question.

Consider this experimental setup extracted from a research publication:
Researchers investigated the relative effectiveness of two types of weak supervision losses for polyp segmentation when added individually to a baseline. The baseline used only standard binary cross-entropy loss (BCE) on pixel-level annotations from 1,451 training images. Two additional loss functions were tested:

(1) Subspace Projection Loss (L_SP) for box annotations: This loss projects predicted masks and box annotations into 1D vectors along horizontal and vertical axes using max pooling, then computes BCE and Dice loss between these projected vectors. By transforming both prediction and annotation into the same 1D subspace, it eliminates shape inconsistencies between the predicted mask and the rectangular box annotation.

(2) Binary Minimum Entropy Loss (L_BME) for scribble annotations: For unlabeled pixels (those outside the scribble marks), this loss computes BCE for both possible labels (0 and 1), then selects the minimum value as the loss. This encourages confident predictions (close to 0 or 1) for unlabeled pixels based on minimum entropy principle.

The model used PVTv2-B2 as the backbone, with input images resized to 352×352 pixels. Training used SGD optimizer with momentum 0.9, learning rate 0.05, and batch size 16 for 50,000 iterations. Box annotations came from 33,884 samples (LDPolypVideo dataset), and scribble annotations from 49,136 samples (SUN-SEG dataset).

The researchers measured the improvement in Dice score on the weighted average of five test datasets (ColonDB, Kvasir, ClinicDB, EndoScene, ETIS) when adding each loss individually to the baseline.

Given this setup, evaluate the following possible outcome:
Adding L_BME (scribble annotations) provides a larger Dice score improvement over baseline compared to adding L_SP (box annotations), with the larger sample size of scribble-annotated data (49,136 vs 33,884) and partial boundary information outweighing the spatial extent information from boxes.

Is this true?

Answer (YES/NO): YES